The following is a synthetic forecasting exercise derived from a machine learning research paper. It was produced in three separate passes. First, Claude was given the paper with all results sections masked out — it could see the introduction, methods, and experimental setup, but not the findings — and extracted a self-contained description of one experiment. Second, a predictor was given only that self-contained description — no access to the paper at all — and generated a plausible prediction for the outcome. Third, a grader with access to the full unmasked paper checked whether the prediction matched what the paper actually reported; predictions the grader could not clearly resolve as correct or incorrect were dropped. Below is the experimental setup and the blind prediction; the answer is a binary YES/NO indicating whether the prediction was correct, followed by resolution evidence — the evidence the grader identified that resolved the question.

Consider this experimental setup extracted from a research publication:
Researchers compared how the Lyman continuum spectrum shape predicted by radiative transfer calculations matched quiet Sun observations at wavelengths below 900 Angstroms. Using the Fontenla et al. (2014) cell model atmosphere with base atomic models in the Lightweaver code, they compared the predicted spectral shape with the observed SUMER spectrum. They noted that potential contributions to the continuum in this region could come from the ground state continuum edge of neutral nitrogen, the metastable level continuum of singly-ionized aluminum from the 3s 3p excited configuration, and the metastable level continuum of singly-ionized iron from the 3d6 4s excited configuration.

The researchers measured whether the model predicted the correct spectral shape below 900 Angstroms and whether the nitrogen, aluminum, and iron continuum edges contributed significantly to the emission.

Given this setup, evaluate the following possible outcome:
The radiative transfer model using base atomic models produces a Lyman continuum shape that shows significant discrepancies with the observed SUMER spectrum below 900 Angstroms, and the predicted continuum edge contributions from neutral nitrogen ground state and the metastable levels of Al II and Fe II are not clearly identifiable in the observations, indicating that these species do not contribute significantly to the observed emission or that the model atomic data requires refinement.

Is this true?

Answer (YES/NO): NO